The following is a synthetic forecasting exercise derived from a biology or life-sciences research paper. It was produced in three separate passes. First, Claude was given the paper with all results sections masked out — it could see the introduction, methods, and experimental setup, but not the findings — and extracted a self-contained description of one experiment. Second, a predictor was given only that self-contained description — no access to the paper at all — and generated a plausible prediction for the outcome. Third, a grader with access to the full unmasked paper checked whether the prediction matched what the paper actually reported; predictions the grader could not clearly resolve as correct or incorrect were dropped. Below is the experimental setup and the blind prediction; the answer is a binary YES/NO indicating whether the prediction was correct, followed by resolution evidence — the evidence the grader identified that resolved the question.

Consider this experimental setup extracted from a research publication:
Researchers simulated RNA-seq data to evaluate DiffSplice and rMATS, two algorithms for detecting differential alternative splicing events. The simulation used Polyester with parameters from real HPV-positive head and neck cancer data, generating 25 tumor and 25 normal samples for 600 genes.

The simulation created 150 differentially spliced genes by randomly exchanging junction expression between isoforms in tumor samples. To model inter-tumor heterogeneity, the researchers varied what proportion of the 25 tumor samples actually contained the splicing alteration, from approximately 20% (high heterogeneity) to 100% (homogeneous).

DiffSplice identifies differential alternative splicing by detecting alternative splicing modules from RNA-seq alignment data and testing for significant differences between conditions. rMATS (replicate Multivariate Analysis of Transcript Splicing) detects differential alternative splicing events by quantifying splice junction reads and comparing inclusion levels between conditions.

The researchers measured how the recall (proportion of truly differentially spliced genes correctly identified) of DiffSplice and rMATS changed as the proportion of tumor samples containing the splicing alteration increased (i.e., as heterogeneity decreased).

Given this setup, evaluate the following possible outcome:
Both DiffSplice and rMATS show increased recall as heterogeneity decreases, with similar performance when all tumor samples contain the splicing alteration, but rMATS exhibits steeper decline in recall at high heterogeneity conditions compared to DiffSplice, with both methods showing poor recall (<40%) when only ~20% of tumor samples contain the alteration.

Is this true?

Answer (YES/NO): NO